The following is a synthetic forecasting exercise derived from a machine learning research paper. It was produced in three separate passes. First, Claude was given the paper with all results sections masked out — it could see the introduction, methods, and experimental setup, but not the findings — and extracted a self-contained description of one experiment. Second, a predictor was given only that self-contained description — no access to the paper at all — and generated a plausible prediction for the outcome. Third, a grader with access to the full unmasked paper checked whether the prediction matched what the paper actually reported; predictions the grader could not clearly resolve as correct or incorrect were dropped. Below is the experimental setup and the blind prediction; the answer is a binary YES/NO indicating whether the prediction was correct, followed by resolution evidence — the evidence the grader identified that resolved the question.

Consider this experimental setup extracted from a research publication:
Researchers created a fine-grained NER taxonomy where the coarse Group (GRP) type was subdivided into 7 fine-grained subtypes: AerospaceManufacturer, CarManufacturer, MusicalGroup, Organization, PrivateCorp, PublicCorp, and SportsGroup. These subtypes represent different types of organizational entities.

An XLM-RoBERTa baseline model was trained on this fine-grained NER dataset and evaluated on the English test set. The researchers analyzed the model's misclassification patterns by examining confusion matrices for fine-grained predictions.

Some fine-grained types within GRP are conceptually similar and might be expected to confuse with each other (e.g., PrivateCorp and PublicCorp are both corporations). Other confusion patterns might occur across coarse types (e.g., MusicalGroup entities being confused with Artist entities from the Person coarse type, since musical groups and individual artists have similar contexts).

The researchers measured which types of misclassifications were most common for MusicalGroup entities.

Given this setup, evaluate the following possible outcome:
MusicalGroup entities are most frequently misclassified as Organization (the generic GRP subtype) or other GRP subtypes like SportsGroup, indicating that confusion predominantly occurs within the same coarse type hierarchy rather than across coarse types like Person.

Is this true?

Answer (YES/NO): NO